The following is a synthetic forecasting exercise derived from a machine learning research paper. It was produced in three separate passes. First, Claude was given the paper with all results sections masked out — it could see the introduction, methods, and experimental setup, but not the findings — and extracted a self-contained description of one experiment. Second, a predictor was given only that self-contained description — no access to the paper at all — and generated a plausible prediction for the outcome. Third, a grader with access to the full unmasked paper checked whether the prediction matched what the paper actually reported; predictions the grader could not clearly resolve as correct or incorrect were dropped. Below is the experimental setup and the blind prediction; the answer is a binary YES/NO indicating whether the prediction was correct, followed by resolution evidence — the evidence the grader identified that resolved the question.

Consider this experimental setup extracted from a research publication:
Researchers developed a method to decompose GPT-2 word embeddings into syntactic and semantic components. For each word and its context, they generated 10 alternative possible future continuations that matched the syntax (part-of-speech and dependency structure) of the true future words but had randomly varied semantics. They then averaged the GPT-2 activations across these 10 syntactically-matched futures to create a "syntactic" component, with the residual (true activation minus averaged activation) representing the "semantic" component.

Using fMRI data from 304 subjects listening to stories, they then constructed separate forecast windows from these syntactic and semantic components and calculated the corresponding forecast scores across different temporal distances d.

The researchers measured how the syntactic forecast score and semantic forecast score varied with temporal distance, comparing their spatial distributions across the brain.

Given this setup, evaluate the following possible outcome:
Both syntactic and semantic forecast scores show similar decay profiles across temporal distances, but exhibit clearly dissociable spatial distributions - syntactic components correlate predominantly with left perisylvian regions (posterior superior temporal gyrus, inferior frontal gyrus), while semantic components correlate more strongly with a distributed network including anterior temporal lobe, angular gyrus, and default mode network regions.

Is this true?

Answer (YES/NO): NO